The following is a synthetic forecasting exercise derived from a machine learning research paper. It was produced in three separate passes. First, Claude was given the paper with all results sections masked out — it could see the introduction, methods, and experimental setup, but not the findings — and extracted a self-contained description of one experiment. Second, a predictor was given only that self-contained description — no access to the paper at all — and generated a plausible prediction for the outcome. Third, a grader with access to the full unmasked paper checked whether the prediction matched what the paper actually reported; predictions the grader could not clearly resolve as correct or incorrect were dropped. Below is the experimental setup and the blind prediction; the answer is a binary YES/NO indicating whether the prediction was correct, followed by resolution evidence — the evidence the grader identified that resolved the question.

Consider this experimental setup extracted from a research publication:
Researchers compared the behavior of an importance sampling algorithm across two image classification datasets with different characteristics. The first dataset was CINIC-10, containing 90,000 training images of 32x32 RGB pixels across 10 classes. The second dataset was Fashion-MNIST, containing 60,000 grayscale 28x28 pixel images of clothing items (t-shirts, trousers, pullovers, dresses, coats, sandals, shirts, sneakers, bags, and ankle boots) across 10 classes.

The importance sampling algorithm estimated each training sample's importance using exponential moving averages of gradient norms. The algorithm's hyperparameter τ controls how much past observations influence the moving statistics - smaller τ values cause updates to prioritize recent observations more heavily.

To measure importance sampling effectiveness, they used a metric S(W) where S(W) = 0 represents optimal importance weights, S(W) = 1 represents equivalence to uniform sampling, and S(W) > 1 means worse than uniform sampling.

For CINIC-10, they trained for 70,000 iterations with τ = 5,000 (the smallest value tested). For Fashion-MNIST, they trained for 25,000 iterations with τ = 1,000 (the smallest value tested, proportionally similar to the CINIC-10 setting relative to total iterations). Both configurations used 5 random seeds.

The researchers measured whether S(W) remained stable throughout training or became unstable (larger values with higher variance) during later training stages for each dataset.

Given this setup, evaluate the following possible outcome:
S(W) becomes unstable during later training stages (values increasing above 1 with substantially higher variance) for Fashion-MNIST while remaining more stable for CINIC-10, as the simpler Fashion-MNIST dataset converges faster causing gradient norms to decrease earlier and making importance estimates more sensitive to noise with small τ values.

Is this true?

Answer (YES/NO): NO